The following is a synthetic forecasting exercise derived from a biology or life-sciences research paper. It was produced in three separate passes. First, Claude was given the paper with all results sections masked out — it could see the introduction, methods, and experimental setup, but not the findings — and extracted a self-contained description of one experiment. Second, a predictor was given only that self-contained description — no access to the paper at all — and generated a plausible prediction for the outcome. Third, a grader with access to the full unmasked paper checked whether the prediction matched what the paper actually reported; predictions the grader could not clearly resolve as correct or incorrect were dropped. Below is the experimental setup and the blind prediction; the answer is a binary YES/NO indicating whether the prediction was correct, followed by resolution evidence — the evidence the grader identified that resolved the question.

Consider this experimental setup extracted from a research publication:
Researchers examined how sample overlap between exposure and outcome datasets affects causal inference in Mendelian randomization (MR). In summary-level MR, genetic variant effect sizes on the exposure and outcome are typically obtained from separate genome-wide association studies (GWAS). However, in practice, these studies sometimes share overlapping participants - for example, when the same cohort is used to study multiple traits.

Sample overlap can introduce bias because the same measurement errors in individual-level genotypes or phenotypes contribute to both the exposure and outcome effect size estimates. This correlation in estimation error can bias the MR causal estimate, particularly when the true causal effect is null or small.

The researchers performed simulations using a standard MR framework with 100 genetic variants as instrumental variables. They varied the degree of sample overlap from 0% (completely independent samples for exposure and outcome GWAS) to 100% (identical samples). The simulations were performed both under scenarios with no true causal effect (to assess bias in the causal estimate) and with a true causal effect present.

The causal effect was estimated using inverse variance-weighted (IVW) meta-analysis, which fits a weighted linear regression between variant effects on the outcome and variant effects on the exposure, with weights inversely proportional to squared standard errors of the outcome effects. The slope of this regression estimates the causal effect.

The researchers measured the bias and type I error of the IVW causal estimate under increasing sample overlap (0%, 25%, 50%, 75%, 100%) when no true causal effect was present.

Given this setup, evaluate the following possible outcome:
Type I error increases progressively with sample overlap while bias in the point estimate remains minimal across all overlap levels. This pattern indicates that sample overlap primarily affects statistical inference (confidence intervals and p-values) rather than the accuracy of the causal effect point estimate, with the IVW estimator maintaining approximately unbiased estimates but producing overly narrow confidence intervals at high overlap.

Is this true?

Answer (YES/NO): NO